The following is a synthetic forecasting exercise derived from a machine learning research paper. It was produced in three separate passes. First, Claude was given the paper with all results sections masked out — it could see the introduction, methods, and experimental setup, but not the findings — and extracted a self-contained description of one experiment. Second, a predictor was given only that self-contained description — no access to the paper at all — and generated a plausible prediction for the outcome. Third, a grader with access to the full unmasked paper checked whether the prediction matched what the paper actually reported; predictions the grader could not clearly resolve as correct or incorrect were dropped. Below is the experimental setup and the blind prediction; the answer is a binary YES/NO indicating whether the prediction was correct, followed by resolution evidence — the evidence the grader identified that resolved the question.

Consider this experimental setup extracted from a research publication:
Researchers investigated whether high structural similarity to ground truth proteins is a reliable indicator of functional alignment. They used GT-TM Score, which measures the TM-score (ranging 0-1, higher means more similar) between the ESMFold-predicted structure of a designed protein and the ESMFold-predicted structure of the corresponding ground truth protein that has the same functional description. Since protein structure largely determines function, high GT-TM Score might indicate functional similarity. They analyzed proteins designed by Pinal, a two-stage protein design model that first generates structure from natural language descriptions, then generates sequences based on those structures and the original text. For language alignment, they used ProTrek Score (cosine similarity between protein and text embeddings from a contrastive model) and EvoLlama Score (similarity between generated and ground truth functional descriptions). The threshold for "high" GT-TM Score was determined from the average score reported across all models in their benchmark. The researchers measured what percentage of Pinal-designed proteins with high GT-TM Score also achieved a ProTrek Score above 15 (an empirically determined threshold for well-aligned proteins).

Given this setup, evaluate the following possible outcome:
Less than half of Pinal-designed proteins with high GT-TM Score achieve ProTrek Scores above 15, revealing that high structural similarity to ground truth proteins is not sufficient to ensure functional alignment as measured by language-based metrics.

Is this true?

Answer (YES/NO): NO